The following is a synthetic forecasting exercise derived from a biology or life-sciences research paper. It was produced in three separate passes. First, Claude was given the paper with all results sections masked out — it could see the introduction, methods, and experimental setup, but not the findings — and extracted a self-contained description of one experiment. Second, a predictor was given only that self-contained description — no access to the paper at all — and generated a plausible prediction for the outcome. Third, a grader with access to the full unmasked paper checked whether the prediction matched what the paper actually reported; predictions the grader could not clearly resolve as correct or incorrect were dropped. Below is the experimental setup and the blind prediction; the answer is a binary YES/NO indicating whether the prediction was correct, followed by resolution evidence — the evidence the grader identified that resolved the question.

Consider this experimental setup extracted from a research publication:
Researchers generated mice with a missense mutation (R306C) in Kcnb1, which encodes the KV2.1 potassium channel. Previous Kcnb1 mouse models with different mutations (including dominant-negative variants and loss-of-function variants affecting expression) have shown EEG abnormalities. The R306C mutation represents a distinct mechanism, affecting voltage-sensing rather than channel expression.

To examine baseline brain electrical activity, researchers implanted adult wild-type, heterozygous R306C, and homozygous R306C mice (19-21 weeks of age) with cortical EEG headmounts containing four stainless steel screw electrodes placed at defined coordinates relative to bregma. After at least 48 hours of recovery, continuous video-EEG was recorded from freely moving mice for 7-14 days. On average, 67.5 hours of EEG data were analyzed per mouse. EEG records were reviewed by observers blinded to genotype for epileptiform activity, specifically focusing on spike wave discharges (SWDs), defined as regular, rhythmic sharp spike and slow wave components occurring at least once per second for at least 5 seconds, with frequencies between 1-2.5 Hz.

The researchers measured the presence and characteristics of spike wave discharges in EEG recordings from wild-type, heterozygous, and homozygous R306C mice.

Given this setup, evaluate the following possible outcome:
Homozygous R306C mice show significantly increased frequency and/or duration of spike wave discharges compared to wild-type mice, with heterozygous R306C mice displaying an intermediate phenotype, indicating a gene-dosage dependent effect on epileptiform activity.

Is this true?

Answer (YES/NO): NO